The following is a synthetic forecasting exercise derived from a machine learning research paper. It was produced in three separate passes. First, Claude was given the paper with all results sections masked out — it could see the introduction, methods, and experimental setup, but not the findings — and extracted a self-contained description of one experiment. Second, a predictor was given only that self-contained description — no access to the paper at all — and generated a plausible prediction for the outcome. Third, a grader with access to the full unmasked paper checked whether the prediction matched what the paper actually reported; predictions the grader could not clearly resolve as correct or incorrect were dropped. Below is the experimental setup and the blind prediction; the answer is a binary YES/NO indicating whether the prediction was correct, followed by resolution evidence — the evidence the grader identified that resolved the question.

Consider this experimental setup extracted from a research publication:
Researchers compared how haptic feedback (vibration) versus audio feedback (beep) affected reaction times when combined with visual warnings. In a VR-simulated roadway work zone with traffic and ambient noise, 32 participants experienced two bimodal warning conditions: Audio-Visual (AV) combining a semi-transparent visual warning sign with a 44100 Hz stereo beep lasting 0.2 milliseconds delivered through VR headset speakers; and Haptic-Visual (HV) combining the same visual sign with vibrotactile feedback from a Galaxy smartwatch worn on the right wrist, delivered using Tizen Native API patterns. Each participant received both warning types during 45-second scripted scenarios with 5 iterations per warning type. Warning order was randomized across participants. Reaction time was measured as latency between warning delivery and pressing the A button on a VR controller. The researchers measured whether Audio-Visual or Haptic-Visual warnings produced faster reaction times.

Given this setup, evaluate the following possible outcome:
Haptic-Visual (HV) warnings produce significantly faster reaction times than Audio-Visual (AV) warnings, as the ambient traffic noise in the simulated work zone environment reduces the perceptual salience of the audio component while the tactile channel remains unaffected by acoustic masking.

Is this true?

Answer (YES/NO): NO